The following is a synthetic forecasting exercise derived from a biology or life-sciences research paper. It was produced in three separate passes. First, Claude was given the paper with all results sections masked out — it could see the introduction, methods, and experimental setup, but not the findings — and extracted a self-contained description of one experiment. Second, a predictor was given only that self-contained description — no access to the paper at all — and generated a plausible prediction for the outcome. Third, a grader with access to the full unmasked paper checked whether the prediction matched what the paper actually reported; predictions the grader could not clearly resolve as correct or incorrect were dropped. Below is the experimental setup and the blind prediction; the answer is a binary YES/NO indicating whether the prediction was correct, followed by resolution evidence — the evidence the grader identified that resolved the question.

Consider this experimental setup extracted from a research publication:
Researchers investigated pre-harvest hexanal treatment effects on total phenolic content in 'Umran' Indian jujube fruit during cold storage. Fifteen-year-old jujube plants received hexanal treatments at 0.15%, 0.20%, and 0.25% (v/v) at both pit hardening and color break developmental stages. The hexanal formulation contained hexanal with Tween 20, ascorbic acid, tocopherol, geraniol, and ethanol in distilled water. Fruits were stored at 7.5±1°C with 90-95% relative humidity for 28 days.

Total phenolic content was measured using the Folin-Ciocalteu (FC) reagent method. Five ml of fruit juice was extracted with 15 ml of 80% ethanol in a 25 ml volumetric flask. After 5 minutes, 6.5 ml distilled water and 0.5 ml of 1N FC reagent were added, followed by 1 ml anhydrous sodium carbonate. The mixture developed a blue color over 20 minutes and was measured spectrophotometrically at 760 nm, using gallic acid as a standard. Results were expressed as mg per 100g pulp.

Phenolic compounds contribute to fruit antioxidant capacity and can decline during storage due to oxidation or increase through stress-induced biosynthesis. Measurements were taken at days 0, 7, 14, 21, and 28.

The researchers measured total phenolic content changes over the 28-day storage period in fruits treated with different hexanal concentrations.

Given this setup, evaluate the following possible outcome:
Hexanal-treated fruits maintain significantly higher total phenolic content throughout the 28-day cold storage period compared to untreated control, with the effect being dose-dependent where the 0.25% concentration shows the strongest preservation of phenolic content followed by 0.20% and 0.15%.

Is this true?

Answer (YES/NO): NO